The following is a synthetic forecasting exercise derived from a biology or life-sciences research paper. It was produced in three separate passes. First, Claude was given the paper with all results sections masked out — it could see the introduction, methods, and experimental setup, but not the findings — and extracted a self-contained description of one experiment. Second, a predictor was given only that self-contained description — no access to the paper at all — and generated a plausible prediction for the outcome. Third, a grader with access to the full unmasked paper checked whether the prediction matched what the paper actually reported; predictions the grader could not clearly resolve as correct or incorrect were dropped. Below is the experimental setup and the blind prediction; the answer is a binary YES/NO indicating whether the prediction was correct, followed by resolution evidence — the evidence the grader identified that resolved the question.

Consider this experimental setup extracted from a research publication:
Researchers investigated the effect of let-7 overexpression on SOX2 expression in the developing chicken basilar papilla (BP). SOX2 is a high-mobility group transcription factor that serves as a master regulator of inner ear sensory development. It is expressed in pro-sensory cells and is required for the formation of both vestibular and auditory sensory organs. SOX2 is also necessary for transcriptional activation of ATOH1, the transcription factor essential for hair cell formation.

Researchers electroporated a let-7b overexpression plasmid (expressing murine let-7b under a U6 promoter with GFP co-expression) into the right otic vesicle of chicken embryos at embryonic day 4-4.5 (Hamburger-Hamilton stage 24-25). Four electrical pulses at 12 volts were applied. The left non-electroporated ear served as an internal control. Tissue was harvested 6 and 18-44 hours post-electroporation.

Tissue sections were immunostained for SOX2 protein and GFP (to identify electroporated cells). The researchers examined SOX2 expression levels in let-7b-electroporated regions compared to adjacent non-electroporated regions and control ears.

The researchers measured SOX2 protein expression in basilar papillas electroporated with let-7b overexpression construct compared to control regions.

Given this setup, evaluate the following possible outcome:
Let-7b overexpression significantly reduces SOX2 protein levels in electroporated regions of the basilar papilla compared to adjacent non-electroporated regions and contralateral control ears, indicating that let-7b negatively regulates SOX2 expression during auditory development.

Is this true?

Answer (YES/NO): NO